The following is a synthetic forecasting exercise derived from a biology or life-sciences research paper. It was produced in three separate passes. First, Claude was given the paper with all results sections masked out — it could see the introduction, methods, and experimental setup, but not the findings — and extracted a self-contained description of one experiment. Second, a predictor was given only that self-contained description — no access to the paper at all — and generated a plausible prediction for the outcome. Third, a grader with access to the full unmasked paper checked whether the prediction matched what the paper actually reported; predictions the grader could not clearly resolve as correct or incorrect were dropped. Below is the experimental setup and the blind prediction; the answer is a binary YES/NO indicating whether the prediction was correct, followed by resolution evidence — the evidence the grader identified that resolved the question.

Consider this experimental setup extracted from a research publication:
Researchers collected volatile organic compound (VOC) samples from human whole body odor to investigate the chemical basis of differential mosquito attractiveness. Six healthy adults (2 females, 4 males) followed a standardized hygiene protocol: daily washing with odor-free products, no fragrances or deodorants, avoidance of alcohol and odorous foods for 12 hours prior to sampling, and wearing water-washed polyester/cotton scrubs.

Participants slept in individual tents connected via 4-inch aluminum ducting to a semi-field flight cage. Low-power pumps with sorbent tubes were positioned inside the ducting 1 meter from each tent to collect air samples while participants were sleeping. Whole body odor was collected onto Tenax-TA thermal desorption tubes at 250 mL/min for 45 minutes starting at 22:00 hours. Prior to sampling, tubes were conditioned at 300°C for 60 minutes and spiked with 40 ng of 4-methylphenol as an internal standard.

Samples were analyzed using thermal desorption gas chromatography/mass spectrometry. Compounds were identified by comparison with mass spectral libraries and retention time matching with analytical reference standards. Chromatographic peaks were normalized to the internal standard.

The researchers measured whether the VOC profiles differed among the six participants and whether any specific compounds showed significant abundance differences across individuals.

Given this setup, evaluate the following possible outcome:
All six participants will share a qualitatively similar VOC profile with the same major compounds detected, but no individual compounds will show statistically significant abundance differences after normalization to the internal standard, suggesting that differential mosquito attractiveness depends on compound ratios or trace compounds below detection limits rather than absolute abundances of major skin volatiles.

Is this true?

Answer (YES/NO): NO